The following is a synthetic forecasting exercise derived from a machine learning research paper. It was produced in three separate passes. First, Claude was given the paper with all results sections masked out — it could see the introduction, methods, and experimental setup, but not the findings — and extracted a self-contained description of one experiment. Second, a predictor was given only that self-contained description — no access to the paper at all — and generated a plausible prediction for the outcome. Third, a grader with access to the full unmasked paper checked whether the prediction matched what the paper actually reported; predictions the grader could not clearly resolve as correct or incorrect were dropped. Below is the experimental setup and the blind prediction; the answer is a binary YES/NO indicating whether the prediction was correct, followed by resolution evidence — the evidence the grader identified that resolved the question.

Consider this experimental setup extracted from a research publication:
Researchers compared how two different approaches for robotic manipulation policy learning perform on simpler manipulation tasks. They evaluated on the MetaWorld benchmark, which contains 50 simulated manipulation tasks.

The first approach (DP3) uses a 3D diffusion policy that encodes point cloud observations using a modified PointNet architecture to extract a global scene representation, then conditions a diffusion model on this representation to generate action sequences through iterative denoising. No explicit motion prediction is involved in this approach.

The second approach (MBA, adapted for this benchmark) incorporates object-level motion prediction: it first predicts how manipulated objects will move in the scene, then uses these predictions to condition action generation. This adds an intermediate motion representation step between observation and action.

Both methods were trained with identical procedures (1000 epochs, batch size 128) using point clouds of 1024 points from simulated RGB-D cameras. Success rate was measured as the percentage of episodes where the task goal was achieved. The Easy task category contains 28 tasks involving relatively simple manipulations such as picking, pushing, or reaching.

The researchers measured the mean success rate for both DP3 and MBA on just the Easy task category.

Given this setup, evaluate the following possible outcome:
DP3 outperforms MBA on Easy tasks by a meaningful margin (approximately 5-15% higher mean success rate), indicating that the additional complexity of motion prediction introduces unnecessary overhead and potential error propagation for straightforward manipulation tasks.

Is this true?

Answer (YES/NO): NO